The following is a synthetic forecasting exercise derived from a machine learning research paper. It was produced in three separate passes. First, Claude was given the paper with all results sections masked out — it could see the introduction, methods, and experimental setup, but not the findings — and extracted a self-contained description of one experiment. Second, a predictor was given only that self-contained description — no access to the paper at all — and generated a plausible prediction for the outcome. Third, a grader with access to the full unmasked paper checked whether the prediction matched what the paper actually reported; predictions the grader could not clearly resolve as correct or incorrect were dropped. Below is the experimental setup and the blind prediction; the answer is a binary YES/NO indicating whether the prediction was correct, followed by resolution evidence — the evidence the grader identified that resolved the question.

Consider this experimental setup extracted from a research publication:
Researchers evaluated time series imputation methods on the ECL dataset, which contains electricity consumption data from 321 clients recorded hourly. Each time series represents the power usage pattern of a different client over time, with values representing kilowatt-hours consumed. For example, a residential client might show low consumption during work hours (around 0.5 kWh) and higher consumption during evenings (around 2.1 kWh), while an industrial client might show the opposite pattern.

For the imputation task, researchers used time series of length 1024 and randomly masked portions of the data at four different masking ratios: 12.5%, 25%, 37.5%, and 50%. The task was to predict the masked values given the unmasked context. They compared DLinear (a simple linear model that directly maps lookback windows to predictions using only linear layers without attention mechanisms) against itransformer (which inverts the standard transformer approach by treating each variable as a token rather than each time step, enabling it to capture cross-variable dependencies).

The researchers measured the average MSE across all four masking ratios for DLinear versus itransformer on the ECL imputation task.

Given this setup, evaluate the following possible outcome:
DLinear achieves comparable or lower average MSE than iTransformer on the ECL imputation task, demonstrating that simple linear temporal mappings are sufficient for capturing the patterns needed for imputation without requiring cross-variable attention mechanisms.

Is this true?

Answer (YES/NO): YES